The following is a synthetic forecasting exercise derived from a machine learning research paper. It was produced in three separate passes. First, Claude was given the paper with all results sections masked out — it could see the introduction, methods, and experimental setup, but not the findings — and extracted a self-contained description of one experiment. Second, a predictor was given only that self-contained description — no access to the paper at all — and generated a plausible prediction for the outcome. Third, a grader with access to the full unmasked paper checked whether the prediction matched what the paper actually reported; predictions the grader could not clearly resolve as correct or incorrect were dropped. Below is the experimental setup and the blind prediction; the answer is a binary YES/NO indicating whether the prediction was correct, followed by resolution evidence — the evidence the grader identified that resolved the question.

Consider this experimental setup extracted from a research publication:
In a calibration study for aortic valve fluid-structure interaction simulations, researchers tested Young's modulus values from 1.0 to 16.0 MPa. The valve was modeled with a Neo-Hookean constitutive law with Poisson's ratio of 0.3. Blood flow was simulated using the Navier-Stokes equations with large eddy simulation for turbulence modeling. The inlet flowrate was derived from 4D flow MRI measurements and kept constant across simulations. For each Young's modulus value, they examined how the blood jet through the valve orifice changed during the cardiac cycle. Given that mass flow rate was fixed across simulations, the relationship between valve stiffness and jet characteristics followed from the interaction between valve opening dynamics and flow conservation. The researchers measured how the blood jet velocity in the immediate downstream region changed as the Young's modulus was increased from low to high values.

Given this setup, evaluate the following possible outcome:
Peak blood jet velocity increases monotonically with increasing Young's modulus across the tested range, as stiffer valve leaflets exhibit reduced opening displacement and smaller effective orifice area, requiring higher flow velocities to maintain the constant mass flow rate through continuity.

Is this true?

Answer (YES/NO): YES